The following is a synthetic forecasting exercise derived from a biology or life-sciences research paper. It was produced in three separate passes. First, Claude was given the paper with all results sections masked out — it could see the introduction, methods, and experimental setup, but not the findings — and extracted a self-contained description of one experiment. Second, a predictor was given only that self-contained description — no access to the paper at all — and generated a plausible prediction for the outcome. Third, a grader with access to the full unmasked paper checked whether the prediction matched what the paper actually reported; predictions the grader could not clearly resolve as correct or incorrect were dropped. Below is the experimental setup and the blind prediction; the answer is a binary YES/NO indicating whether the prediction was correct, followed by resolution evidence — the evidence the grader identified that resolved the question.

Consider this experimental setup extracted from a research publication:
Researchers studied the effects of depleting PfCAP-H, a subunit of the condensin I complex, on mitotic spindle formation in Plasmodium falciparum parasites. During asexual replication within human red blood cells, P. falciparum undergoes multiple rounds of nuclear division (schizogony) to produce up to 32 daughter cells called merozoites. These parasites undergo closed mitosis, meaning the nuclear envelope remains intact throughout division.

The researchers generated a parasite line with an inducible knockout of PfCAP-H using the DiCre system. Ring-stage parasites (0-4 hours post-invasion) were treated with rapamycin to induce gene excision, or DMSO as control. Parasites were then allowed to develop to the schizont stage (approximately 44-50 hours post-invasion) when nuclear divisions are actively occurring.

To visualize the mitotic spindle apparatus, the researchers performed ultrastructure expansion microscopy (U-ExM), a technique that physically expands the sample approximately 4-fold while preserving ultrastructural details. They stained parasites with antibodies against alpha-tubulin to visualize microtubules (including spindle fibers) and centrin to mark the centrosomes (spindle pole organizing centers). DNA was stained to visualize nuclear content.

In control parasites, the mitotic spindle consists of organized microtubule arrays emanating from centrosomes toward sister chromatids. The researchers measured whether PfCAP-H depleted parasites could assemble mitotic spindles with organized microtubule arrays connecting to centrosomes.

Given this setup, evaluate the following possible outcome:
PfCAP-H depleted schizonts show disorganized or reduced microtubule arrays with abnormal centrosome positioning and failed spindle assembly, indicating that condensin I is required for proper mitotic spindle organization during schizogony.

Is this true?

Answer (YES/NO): NO